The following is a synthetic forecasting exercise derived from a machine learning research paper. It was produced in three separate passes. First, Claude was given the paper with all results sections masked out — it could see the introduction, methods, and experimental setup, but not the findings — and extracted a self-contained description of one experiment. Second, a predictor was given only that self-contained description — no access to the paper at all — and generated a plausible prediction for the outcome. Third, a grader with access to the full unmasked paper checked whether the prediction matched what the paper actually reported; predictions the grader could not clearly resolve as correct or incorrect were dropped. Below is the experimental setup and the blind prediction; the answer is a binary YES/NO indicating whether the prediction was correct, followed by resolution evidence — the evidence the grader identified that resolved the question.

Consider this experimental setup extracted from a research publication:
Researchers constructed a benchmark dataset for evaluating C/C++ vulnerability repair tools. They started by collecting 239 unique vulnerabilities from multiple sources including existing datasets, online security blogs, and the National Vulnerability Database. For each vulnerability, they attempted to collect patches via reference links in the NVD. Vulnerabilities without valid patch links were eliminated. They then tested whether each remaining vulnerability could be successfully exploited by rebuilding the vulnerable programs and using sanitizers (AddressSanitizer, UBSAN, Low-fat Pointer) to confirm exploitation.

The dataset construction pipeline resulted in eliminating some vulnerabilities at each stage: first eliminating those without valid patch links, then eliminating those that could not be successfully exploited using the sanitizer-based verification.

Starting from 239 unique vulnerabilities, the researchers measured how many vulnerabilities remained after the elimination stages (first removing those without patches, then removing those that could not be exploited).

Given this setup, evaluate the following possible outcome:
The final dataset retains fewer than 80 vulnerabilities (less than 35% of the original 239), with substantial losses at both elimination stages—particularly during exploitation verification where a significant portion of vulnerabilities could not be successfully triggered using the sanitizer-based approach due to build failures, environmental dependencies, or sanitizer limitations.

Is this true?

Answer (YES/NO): NO